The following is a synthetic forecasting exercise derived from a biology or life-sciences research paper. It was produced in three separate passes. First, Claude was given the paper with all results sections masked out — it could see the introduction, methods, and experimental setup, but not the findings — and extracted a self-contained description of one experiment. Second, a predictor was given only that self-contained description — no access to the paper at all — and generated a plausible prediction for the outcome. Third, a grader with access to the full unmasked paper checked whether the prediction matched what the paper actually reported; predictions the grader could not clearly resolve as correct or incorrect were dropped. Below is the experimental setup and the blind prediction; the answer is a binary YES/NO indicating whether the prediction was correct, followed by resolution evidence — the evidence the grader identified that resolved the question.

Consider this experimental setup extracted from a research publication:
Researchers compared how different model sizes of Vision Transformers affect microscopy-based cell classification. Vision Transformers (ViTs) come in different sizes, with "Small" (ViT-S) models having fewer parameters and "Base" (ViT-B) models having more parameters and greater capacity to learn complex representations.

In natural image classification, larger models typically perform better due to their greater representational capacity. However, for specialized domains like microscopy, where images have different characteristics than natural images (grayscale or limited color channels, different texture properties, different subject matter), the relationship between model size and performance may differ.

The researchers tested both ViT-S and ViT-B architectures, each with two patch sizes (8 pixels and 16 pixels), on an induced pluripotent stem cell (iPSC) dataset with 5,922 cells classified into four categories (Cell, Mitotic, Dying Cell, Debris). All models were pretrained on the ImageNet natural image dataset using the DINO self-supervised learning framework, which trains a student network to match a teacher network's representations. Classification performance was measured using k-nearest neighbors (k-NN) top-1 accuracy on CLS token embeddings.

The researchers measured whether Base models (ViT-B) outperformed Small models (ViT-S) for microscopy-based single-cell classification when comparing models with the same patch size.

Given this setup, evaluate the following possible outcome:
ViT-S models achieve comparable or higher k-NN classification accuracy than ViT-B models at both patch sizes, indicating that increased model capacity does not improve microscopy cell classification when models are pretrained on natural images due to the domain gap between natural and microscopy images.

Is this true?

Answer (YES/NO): YES